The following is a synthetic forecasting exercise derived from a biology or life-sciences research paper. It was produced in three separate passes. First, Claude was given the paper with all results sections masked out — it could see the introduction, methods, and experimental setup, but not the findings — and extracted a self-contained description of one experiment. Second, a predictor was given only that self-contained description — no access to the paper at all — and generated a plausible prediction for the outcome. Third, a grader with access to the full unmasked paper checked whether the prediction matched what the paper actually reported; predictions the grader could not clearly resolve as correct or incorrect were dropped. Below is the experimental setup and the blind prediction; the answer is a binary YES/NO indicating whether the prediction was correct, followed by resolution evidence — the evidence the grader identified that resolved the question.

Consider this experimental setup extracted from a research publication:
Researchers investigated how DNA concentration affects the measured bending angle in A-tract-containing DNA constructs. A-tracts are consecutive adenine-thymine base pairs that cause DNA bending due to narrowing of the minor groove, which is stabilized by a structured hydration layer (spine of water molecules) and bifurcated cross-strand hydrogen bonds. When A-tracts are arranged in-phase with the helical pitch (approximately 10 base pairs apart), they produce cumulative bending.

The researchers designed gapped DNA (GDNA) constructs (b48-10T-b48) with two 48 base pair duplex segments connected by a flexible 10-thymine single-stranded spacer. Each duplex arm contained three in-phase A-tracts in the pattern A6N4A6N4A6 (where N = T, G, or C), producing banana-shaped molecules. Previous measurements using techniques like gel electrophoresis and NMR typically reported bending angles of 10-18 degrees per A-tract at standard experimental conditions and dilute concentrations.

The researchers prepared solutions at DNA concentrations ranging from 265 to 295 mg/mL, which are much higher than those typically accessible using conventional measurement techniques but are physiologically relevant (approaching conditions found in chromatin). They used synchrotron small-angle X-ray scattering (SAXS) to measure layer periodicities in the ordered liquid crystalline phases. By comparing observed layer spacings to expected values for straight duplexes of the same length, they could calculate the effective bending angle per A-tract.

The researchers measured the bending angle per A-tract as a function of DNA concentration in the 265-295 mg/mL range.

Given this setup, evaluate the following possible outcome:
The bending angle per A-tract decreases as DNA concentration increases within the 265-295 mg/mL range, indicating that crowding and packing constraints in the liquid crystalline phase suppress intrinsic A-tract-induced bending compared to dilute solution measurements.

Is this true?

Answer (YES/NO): YES